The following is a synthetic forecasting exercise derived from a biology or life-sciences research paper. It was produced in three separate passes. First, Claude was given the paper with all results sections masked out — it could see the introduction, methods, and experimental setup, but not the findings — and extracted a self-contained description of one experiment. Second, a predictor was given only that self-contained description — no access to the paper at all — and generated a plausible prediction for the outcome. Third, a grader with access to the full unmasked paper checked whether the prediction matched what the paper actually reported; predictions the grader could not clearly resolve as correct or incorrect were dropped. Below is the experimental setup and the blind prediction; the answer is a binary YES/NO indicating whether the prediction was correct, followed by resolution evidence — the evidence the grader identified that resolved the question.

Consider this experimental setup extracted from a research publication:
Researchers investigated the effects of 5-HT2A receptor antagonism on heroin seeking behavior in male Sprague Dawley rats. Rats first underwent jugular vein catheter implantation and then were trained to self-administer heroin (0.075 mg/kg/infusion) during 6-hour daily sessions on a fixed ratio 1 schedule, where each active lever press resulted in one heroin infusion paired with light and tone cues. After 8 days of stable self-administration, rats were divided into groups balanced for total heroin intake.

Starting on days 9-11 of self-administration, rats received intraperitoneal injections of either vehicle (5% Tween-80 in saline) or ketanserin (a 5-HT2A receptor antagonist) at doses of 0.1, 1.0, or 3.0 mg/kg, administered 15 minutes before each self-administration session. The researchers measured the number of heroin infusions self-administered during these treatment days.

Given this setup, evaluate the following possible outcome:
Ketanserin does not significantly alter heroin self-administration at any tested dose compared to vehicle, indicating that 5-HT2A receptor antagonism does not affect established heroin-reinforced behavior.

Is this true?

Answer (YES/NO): NO